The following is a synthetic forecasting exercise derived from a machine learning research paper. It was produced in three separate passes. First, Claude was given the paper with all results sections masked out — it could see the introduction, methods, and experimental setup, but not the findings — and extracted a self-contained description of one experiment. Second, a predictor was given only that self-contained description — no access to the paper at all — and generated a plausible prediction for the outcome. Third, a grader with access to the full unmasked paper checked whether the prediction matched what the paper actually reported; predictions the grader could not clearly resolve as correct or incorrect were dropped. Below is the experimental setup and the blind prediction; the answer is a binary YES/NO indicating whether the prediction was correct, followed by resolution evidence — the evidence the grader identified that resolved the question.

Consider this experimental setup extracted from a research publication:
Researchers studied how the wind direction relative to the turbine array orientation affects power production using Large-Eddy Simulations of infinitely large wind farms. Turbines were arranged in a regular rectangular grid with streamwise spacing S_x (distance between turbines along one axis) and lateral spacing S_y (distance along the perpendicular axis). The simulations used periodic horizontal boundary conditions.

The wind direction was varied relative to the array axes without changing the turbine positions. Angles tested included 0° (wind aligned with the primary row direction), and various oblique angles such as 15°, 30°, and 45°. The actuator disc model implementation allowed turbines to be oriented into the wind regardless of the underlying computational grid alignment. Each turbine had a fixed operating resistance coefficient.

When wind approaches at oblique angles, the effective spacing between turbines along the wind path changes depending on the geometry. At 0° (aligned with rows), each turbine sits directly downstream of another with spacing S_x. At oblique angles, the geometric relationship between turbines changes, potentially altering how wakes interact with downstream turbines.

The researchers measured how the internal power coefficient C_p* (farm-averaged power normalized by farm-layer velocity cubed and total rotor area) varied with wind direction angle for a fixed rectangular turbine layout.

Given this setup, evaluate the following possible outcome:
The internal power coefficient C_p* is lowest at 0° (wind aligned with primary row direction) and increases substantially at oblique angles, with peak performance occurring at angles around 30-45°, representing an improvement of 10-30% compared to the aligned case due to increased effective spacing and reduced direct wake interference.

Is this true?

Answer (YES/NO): NO